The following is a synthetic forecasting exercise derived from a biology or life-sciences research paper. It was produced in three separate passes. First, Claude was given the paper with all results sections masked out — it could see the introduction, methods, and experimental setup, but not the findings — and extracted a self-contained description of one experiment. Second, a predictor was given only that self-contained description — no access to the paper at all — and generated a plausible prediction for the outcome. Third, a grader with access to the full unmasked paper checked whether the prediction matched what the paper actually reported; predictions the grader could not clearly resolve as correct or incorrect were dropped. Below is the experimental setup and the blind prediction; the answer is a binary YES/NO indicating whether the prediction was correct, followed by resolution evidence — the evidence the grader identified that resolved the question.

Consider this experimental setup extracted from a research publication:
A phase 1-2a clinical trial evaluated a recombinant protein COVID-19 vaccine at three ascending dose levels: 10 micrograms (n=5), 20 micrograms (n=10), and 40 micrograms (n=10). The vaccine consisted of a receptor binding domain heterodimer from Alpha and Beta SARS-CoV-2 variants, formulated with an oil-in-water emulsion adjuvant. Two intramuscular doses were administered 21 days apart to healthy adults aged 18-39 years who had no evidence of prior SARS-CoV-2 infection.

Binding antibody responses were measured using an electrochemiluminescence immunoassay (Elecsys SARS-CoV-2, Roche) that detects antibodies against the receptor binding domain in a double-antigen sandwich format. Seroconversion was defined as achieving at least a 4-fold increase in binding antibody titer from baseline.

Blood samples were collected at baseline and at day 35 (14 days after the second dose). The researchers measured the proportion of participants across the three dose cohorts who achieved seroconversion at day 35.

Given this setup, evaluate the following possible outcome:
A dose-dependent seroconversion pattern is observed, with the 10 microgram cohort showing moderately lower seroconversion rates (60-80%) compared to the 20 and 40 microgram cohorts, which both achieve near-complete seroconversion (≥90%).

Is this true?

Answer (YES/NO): NO